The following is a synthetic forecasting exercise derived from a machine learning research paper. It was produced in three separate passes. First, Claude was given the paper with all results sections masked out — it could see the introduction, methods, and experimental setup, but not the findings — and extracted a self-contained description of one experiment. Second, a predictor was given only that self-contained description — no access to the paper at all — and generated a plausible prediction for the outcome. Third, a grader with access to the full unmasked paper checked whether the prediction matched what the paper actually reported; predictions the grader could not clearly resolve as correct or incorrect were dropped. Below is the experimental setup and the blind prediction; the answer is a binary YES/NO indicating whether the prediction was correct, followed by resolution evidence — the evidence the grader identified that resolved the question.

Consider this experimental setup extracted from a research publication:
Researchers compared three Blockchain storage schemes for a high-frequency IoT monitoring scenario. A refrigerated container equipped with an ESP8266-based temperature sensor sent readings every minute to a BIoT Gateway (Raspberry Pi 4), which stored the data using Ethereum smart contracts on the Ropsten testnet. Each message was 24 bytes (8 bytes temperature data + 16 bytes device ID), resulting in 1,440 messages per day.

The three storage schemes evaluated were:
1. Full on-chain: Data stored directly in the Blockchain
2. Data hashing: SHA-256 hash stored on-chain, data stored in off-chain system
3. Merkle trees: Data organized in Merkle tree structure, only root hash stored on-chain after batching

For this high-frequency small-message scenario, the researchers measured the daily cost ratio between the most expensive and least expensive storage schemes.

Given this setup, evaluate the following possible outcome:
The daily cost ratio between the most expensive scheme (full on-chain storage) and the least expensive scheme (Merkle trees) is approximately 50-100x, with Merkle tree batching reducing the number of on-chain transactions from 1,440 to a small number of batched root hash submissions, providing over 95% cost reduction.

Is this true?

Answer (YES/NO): NO